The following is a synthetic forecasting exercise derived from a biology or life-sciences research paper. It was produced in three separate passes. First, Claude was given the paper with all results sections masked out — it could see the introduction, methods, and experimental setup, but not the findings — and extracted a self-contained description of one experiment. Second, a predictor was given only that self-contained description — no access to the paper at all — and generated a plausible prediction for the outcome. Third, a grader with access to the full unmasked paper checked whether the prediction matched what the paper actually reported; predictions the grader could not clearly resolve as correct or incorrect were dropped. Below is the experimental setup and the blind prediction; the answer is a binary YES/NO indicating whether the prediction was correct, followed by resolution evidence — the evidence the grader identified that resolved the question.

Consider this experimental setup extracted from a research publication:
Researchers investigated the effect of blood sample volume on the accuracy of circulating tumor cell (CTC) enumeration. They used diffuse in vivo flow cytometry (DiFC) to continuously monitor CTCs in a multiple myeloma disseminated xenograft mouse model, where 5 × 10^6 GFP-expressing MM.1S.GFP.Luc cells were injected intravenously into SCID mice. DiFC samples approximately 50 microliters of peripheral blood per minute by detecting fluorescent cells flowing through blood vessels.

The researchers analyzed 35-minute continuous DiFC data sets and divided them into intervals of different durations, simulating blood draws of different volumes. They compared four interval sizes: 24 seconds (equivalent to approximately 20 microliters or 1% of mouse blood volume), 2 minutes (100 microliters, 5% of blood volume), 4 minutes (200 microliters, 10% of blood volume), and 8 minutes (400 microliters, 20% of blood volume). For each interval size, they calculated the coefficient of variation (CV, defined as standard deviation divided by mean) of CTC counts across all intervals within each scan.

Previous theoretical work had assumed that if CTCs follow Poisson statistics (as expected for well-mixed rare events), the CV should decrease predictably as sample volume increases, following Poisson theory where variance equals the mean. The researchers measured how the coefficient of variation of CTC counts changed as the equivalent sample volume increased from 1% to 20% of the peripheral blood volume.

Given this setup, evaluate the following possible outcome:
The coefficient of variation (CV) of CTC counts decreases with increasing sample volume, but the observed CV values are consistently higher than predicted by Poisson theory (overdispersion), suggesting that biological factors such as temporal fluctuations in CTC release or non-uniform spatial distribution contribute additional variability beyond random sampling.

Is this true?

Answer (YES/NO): NO